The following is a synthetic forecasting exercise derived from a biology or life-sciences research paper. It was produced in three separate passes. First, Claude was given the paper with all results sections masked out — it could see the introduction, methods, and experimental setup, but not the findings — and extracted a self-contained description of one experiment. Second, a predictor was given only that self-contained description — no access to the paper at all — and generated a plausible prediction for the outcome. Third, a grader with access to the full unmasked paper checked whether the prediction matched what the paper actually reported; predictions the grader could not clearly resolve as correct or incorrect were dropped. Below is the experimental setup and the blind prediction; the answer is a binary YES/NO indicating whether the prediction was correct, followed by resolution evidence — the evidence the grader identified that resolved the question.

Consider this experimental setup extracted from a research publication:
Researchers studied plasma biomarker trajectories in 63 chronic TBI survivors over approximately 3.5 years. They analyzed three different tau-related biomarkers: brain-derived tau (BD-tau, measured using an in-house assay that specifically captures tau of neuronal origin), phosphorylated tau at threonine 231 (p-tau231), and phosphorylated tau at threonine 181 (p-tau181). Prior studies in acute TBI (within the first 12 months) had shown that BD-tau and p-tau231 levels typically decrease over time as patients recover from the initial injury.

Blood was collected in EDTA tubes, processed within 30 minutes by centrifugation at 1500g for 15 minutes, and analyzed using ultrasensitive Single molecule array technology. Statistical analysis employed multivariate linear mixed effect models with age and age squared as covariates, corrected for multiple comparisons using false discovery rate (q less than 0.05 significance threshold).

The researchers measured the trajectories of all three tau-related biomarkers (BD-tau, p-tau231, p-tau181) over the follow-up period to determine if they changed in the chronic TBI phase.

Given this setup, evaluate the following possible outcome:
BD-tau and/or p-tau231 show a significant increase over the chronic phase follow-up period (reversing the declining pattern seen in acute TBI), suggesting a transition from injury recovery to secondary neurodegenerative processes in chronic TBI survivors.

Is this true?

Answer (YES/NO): NO